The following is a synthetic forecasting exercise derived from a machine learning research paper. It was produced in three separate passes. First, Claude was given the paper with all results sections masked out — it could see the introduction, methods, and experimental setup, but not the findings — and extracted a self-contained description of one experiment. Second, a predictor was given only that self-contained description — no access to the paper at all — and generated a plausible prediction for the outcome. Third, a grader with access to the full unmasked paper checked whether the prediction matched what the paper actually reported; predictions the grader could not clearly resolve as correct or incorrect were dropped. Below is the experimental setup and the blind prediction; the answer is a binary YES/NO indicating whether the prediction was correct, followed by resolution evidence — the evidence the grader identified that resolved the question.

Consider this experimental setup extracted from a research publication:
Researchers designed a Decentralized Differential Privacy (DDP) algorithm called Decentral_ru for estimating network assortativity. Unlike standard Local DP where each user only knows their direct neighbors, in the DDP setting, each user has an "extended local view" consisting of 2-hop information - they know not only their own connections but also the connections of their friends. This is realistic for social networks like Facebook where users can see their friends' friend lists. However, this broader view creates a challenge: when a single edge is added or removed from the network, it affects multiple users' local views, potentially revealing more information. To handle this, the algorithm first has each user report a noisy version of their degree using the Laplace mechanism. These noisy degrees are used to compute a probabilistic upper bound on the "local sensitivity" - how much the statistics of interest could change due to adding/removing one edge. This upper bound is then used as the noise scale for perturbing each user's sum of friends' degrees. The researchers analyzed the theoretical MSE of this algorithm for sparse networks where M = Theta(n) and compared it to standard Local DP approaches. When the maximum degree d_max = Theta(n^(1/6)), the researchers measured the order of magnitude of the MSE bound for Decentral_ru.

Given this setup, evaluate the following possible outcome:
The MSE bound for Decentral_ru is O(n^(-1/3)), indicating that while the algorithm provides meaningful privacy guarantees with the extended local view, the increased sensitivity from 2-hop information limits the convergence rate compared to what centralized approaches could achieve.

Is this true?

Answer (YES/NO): NO